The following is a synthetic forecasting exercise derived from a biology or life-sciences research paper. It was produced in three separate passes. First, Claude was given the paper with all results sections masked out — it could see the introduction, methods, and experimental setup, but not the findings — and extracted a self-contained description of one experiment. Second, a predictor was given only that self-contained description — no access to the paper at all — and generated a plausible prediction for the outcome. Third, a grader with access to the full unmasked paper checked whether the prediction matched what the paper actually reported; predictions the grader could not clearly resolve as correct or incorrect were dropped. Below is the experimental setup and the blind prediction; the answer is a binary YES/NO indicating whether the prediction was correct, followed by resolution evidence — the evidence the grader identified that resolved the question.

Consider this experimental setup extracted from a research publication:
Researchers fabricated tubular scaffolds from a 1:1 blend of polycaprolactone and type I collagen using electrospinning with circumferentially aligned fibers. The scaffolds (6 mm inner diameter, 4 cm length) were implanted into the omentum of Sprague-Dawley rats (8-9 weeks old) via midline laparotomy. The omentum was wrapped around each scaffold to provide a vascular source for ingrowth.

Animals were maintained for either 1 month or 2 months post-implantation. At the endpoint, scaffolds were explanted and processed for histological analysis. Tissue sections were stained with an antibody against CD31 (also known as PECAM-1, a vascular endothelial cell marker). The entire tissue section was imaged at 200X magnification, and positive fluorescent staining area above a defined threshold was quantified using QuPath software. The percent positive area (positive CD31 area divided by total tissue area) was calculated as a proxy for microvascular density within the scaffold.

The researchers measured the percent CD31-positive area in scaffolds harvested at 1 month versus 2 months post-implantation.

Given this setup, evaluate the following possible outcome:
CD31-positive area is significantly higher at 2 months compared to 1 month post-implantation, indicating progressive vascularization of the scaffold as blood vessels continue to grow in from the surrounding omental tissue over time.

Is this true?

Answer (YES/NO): YES